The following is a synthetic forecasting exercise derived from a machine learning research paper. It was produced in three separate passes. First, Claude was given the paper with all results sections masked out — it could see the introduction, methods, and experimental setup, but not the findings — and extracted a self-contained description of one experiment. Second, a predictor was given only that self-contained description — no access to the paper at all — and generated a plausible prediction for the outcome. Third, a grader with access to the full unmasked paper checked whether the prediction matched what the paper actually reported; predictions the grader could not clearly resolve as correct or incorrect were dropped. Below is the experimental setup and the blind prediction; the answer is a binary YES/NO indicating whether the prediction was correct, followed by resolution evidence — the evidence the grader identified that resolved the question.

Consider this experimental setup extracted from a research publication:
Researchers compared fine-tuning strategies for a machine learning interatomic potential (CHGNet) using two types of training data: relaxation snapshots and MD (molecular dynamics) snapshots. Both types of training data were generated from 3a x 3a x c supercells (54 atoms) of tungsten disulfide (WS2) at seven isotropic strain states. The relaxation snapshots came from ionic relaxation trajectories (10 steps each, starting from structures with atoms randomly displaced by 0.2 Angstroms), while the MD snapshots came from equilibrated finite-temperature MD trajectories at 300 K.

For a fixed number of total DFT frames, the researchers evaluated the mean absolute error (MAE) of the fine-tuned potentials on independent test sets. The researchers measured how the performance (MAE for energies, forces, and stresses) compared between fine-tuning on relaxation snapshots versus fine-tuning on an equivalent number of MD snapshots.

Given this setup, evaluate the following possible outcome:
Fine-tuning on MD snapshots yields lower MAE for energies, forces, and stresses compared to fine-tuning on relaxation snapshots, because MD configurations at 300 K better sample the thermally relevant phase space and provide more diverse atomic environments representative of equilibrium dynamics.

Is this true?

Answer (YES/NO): NO